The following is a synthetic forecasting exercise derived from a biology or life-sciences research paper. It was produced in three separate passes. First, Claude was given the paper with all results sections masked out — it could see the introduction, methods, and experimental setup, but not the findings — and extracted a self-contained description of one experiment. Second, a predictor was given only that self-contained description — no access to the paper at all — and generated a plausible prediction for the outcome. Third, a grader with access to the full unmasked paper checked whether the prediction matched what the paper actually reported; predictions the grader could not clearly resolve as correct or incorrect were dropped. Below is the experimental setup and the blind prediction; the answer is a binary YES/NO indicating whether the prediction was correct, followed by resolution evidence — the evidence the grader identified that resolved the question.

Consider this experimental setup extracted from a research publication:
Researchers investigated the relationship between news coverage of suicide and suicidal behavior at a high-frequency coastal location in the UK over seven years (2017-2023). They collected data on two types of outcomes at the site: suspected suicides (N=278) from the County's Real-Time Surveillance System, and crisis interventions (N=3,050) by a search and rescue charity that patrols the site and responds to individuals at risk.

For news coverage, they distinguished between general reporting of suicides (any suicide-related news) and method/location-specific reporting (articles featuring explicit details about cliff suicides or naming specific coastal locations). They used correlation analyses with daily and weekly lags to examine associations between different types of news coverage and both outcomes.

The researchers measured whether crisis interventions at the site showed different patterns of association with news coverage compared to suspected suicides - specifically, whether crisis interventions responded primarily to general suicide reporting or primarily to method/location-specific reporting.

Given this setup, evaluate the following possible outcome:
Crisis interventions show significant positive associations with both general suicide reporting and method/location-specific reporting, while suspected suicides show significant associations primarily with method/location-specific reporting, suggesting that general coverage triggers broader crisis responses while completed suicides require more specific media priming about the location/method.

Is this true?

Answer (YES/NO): NO